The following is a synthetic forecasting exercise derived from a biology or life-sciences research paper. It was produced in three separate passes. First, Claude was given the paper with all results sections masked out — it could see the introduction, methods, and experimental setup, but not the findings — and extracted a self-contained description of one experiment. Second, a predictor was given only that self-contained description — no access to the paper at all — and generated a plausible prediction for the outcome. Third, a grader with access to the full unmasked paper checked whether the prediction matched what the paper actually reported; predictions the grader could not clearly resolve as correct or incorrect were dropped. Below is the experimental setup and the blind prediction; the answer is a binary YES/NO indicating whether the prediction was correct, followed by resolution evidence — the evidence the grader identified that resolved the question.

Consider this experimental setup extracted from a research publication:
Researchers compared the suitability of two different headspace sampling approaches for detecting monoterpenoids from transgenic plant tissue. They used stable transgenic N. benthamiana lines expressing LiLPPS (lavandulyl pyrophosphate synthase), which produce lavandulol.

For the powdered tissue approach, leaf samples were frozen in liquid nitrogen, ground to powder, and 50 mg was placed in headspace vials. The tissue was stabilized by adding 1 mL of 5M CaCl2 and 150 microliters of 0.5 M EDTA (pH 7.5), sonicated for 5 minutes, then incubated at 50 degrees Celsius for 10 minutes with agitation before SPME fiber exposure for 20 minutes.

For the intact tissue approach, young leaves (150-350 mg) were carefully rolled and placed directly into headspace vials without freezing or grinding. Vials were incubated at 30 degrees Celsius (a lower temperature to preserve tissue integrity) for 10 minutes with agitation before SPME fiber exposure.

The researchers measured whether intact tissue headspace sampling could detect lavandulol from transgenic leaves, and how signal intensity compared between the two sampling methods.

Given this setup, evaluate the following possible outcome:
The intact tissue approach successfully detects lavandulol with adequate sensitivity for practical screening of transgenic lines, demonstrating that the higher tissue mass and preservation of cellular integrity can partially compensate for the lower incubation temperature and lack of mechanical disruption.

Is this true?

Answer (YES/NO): NO